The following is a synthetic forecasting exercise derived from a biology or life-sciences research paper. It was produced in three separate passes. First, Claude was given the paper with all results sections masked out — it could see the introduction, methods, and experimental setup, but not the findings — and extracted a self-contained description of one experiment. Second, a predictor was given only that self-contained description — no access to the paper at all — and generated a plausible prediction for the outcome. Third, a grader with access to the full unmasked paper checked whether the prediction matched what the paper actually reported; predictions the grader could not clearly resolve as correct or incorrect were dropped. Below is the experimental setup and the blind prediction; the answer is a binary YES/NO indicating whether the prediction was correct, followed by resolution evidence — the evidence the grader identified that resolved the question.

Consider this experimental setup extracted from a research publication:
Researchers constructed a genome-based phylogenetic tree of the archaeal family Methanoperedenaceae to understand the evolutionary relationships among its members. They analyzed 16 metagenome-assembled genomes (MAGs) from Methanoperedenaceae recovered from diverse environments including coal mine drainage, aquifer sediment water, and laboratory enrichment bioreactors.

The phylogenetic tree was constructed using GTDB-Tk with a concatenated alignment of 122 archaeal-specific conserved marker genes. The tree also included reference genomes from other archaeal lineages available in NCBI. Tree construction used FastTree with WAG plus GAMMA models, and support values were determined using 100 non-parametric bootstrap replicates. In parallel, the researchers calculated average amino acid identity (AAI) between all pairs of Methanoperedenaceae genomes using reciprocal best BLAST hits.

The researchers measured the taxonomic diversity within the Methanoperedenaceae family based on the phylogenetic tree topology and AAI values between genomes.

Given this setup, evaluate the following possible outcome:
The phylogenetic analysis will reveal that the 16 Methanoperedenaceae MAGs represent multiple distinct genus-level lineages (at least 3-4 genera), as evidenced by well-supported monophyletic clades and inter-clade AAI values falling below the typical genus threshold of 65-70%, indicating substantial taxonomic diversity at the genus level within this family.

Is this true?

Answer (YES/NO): NO